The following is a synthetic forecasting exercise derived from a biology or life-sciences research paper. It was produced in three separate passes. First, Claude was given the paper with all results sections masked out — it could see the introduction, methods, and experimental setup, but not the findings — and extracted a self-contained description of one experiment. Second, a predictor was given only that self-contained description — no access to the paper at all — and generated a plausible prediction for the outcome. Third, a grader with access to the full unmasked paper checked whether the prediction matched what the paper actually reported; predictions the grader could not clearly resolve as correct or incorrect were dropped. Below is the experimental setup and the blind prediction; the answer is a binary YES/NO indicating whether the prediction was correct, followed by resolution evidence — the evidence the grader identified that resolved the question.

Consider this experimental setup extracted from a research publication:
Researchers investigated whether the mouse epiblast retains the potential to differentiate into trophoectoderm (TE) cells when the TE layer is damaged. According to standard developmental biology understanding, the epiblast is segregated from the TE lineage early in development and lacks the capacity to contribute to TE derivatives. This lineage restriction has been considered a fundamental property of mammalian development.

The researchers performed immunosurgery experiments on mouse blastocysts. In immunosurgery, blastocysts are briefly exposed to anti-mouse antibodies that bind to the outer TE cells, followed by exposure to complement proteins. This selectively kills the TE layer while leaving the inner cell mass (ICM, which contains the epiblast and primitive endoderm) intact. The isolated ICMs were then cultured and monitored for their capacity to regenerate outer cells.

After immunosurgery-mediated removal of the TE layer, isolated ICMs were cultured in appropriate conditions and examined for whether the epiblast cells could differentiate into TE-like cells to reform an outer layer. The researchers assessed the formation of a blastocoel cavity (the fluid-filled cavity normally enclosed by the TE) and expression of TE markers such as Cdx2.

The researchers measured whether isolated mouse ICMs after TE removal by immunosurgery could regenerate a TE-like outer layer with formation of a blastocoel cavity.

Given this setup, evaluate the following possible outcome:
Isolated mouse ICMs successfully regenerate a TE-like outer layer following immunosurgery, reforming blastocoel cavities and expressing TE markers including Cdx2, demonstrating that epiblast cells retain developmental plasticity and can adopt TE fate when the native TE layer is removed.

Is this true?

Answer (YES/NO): NO